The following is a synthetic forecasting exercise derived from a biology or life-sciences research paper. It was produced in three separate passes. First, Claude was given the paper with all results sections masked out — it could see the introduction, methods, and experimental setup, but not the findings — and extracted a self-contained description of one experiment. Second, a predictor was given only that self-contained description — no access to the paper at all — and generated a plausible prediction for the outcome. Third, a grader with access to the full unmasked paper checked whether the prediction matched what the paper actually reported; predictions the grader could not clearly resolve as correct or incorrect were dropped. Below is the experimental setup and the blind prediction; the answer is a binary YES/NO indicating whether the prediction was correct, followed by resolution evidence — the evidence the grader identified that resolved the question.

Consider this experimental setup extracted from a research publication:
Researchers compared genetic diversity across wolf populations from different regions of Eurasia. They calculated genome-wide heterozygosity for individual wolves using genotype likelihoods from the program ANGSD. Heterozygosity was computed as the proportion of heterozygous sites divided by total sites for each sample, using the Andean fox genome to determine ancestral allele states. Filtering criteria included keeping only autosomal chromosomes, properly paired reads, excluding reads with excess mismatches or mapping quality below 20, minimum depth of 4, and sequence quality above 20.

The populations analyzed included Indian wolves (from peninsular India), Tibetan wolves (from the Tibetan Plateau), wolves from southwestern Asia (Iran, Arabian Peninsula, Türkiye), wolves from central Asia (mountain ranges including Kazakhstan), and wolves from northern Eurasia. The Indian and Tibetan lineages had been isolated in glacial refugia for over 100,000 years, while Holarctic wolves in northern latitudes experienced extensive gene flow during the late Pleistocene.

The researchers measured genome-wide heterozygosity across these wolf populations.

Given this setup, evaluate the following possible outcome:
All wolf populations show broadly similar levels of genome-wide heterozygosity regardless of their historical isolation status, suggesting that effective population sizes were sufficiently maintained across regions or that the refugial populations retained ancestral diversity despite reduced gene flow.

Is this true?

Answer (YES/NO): NO